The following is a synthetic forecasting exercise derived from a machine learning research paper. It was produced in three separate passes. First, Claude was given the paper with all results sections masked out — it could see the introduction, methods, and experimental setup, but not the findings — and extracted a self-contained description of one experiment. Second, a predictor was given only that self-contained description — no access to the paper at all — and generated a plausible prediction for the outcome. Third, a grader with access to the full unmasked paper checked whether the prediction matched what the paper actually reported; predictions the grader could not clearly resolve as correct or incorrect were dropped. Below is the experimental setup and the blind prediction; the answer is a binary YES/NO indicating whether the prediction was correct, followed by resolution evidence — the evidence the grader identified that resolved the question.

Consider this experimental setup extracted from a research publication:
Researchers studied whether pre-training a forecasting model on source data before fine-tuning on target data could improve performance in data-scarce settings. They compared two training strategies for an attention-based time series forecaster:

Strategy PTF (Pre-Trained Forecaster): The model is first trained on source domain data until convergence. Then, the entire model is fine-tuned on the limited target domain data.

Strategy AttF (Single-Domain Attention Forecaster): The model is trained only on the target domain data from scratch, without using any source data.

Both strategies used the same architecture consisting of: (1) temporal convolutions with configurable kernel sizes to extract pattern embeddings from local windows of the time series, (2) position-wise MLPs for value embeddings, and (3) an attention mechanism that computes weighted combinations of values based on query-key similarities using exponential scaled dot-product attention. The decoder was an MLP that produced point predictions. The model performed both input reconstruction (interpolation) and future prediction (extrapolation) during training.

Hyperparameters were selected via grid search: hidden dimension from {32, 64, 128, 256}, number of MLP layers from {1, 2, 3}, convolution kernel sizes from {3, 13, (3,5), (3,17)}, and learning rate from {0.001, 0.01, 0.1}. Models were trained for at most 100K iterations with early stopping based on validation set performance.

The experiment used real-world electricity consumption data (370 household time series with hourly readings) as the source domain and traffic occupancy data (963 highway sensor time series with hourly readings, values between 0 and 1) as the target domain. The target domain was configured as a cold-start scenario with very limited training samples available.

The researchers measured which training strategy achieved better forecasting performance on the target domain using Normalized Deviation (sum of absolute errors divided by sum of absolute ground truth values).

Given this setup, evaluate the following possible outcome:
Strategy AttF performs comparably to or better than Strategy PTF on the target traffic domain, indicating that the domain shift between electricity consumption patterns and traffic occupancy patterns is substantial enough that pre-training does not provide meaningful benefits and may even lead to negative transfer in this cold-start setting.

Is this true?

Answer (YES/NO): YES